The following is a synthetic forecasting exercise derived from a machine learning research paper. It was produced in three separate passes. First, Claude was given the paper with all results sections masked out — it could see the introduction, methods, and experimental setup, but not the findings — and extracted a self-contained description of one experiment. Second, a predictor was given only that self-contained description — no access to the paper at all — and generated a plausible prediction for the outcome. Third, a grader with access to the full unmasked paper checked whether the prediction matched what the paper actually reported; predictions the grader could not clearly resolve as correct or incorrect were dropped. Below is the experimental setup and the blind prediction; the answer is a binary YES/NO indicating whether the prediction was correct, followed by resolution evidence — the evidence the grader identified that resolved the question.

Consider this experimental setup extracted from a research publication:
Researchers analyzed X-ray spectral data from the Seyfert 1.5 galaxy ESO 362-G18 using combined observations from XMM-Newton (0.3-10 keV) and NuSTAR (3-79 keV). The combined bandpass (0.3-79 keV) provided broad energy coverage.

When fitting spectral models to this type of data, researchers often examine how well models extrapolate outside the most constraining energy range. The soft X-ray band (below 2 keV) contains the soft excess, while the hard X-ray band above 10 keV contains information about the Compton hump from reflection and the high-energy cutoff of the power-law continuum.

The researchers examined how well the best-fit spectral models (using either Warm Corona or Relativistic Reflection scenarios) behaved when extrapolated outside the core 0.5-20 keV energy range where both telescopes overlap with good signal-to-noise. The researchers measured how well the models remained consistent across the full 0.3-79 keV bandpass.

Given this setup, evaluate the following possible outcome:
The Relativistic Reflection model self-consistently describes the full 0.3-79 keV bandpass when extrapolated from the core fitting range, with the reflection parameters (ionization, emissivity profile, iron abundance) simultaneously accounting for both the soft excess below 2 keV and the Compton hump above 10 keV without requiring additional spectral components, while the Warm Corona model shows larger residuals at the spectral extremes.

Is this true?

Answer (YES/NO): NO